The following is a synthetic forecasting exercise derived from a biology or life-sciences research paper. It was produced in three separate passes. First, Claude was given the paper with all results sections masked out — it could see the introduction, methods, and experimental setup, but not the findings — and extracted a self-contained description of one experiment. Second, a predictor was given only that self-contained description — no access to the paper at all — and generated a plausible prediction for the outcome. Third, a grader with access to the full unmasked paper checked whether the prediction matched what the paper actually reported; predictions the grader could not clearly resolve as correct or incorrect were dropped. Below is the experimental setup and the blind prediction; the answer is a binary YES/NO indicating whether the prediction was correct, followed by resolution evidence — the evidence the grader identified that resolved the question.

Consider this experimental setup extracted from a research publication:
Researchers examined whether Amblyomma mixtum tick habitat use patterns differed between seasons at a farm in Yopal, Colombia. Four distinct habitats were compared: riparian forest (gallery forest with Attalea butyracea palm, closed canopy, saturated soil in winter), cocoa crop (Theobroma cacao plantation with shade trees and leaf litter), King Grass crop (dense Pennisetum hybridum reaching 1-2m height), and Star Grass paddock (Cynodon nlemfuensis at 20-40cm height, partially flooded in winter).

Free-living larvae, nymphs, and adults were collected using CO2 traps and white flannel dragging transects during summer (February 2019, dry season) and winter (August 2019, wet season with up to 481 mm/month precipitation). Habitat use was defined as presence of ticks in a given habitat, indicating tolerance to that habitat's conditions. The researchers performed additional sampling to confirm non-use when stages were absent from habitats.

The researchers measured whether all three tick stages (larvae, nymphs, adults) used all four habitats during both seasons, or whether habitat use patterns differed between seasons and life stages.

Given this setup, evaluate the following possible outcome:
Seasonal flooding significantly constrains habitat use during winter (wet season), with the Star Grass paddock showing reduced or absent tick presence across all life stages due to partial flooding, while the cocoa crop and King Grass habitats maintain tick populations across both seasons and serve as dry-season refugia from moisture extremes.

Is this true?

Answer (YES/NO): NO